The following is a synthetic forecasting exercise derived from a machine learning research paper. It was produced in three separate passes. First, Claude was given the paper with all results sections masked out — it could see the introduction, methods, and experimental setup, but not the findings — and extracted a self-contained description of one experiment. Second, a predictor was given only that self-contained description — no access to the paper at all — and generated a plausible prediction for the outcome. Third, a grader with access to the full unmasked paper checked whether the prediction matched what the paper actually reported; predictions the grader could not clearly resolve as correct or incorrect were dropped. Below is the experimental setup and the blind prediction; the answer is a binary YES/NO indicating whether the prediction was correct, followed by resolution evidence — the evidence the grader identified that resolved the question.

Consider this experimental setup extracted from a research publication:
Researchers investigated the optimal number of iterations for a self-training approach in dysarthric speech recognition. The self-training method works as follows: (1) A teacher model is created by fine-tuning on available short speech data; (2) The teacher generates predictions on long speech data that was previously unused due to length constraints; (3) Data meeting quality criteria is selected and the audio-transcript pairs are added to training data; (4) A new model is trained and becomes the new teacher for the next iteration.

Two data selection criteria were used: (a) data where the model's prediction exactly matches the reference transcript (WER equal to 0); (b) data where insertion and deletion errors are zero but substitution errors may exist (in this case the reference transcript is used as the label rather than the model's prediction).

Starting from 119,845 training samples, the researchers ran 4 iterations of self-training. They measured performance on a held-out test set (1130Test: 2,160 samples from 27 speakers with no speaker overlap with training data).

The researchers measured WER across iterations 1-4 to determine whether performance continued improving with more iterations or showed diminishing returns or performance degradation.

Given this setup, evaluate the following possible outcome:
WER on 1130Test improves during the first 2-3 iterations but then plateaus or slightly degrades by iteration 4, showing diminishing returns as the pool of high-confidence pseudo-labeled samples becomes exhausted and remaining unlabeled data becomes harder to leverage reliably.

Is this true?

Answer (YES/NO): YES